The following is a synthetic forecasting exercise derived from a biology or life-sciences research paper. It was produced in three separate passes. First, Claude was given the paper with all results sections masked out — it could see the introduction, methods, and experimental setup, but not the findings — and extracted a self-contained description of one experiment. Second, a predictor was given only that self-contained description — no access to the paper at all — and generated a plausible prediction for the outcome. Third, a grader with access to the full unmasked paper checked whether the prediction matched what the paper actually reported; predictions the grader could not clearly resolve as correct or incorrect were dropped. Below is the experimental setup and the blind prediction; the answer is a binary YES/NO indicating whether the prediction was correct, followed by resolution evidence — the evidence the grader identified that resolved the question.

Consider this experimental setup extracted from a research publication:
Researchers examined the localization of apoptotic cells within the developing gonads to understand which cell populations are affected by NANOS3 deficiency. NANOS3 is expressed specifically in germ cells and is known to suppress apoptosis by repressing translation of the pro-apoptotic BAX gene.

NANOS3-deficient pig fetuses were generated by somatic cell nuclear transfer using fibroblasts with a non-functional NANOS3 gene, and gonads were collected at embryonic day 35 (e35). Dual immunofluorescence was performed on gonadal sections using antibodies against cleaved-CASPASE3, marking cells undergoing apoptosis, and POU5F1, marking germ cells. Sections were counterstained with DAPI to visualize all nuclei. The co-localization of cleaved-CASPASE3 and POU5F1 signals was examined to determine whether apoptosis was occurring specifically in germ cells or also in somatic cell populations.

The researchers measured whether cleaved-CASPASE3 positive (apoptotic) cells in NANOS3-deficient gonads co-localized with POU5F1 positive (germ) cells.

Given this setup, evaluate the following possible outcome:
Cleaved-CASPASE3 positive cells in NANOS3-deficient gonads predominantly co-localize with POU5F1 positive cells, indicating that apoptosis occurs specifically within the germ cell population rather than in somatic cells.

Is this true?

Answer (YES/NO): NO